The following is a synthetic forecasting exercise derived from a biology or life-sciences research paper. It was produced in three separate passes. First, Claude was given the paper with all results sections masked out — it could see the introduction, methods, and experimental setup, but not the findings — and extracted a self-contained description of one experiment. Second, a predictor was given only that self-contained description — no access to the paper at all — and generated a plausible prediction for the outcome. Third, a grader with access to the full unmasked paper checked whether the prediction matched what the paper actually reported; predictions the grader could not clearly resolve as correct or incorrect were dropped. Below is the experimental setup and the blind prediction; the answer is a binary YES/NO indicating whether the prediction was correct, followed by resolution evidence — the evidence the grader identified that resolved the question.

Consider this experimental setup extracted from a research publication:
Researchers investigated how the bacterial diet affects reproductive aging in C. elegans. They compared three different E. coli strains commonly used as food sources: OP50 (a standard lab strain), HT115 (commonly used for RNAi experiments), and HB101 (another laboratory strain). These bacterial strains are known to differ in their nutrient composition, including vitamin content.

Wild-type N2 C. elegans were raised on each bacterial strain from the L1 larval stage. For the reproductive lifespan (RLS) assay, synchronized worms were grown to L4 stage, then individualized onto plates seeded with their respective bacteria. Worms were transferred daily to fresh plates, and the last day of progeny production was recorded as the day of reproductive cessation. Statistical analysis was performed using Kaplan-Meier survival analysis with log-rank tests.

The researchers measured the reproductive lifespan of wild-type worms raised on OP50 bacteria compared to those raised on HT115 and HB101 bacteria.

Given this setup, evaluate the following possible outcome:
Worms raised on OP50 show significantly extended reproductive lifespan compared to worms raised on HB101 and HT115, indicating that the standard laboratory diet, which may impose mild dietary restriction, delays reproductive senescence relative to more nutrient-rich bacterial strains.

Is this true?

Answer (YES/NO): YES